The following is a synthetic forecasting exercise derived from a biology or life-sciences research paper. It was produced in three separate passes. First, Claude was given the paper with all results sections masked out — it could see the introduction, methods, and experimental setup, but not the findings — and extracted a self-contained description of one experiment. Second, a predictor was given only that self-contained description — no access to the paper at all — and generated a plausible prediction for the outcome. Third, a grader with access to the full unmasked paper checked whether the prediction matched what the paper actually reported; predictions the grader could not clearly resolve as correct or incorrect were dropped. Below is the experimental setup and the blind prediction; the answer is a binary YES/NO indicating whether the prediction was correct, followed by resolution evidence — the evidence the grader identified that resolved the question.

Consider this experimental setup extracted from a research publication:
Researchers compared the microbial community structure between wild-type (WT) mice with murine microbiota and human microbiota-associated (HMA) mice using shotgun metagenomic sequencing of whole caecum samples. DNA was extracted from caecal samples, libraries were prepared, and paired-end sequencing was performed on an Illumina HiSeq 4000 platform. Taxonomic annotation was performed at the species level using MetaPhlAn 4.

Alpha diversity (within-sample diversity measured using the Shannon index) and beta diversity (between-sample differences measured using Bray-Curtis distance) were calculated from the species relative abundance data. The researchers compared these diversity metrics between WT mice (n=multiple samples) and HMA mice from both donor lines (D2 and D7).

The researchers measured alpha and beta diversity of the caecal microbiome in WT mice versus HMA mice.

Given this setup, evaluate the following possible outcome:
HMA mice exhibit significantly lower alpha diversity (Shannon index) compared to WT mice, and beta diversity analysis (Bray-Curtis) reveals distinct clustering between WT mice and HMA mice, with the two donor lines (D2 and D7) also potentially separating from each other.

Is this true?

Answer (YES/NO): YES